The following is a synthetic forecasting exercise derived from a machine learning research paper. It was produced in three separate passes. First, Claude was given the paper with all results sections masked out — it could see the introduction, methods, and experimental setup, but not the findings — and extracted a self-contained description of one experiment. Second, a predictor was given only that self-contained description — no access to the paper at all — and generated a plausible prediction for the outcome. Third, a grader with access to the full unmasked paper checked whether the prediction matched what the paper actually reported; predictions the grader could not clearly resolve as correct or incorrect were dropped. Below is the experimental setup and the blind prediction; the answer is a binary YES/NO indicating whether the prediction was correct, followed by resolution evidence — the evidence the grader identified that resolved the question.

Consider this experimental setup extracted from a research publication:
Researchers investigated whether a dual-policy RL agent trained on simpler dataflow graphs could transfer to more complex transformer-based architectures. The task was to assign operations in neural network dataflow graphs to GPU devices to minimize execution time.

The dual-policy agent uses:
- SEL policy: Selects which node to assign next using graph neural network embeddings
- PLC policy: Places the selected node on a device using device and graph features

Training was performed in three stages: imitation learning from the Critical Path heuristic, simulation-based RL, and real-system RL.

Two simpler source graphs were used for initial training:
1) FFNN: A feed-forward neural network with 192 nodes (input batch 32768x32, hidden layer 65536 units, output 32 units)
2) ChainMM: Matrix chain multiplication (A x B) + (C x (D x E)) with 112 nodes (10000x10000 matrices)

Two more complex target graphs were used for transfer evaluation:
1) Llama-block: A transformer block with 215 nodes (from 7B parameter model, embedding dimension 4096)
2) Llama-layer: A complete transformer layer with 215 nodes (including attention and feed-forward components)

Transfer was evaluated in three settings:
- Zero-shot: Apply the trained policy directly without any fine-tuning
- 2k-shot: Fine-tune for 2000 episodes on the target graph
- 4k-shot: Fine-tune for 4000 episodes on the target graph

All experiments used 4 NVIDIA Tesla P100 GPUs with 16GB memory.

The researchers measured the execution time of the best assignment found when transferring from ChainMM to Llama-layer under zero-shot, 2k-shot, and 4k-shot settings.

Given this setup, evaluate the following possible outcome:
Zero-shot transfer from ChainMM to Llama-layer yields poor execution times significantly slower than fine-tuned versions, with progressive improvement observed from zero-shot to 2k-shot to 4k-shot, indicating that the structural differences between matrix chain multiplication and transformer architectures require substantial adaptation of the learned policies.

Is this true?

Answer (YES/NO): YES